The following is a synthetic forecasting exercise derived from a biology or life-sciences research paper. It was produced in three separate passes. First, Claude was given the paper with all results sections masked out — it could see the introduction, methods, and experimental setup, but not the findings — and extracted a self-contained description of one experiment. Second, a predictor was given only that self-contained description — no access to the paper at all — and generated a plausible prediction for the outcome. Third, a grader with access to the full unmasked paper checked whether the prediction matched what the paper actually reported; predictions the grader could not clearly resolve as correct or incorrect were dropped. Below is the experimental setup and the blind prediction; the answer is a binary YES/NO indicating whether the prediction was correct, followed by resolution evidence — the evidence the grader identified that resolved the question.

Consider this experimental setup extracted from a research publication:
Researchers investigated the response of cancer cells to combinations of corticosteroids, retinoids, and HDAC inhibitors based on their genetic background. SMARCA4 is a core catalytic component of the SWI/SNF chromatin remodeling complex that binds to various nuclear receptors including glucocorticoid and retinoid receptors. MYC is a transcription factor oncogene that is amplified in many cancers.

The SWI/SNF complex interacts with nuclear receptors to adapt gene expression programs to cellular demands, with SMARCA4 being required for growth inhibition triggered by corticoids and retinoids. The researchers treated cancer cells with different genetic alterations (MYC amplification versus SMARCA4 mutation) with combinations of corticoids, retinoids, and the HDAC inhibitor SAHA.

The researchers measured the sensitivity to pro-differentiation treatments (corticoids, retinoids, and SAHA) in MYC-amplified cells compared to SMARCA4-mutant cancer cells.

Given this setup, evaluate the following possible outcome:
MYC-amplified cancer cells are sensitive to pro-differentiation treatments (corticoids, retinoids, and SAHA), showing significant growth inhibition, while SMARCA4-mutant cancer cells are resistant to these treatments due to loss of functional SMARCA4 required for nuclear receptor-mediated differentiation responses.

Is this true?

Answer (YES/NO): YES